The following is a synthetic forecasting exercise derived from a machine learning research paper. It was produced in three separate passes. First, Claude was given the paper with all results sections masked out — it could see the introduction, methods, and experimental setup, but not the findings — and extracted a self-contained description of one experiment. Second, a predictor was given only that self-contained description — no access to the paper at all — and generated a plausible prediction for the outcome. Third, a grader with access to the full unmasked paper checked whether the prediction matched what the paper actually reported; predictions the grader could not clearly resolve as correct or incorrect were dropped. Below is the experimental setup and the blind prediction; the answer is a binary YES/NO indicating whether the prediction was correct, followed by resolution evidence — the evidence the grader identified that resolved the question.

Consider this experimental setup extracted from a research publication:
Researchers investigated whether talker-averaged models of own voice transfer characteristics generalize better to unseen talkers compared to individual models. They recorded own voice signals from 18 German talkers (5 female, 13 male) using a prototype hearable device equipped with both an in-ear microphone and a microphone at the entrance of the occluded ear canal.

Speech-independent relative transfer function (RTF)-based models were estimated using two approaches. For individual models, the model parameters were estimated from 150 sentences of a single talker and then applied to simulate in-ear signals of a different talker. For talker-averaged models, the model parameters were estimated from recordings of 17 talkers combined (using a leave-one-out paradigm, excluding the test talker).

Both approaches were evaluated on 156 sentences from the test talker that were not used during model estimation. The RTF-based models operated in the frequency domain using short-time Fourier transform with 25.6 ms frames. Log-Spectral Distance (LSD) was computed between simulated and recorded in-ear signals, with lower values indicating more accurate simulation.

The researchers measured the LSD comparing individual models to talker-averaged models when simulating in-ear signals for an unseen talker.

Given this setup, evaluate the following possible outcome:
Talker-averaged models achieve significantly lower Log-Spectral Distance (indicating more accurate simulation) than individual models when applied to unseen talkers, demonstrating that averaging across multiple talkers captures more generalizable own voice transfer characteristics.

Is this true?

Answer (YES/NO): YES